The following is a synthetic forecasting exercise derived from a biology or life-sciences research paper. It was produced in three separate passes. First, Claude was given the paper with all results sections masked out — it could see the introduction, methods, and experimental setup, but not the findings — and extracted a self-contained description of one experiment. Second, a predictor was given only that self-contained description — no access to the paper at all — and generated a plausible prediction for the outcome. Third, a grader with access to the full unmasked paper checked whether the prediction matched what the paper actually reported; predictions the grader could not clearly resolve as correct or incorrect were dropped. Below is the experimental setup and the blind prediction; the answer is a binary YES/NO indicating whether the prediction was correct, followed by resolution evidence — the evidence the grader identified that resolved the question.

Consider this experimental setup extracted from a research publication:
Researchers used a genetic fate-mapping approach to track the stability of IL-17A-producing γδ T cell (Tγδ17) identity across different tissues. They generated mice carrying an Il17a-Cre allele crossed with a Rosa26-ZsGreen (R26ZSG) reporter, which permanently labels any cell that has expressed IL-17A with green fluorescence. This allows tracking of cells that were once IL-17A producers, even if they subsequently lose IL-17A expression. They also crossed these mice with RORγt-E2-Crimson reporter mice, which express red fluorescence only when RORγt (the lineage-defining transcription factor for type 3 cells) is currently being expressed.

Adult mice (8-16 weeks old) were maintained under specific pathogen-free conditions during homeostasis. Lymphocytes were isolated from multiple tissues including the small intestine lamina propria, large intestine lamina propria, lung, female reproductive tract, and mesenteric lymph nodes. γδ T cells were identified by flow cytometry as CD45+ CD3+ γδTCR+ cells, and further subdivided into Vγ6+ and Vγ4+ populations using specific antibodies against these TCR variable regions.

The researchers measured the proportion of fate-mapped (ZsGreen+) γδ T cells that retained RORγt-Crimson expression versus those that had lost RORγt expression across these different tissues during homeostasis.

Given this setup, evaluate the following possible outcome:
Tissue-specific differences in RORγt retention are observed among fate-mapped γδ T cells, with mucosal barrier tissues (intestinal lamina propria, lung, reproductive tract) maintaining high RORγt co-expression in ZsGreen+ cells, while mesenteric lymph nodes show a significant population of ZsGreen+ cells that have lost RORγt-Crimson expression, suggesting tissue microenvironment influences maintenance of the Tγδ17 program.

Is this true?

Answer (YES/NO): NO